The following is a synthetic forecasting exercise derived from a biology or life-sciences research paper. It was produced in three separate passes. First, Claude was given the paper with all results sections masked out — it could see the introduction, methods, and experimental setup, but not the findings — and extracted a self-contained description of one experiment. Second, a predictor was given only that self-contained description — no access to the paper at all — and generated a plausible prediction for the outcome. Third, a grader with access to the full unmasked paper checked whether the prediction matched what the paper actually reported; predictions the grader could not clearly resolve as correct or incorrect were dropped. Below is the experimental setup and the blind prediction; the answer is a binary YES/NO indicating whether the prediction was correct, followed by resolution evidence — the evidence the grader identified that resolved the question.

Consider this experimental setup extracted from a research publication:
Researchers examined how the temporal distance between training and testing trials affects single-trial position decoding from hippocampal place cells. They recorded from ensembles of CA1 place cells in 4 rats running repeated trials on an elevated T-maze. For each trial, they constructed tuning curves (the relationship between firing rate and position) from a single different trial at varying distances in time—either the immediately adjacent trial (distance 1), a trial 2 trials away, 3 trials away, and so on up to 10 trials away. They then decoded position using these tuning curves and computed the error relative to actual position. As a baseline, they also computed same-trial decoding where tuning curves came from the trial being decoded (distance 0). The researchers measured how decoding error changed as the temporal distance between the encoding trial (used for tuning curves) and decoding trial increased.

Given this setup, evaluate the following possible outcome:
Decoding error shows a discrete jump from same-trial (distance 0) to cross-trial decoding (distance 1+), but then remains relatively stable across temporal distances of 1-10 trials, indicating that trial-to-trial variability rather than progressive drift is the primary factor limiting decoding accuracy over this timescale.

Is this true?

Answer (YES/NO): NO